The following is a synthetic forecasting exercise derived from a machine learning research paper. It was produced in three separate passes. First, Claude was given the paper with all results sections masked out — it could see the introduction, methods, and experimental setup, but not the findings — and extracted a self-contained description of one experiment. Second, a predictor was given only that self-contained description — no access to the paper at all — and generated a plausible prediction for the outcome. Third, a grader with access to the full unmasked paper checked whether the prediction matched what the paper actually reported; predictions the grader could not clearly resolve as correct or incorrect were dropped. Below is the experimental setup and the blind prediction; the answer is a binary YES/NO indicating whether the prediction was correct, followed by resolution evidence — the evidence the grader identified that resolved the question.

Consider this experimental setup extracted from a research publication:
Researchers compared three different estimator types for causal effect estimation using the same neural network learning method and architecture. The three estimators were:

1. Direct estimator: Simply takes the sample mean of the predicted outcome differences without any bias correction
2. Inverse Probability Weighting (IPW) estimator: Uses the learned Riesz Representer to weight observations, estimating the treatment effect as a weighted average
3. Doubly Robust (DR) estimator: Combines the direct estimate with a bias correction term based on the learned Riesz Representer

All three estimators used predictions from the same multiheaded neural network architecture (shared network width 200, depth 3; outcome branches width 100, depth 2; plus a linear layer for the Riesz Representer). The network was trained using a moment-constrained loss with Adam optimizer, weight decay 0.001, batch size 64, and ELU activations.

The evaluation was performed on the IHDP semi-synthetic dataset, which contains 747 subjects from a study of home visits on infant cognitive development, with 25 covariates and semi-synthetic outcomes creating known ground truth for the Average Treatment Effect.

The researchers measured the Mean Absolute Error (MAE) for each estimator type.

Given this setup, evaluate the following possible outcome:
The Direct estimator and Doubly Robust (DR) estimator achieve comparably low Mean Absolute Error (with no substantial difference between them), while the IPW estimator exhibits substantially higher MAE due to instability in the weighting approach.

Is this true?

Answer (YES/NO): NO